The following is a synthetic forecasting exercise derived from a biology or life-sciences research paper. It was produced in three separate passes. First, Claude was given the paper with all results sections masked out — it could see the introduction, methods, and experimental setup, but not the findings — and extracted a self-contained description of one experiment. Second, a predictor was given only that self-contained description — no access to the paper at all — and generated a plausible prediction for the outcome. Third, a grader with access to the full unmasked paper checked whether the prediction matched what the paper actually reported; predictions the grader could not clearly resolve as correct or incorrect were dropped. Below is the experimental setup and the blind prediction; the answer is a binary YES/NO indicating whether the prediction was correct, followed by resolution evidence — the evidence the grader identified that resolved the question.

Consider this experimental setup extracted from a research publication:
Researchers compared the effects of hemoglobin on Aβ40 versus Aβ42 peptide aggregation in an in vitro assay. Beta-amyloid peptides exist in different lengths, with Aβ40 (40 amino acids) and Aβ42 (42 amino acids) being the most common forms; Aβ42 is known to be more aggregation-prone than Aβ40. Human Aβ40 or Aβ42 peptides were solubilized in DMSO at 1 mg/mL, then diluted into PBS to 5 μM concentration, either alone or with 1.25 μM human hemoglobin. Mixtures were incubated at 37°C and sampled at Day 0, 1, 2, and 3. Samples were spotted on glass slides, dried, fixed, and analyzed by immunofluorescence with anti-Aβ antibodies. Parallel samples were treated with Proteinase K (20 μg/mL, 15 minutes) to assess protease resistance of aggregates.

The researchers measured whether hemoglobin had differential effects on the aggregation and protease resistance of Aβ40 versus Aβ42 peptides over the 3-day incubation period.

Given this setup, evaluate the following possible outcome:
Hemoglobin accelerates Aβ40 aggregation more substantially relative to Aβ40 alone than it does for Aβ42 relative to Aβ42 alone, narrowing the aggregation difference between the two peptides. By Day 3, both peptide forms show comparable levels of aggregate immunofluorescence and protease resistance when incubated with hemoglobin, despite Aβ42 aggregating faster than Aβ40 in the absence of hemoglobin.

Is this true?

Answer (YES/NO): NO